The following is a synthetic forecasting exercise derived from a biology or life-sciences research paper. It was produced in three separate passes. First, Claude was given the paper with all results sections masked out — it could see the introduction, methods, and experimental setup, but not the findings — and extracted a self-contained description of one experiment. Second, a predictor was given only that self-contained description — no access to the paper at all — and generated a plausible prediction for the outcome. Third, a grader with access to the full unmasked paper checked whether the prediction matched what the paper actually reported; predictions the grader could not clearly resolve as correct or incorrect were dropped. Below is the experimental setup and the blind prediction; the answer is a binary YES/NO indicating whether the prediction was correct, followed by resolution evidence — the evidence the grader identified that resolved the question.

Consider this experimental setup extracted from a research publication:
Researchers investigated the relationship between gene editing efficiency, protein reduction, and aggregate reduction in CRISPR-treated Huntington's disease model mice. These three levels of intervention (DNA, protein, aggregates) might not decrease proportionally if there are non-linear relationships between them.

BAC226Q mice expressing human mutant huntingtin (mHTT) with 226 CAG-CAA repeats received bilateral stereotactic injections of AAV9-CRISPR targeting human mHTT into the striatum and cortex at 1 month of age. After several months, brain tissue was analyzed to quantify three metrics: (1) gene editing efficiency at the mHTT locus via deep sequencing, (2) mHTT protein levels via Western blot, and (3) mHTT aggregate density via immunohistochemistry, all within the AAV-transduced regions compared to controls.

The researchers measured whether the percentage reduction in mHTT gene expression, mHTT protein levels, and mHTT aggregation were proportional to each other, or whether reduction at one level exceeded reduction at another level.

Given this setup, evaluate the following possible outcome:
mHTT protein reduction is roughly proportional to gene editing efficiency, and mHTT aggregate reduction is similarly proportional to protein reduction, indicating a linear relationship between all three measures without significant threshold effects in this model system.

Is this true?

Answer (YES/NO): YES